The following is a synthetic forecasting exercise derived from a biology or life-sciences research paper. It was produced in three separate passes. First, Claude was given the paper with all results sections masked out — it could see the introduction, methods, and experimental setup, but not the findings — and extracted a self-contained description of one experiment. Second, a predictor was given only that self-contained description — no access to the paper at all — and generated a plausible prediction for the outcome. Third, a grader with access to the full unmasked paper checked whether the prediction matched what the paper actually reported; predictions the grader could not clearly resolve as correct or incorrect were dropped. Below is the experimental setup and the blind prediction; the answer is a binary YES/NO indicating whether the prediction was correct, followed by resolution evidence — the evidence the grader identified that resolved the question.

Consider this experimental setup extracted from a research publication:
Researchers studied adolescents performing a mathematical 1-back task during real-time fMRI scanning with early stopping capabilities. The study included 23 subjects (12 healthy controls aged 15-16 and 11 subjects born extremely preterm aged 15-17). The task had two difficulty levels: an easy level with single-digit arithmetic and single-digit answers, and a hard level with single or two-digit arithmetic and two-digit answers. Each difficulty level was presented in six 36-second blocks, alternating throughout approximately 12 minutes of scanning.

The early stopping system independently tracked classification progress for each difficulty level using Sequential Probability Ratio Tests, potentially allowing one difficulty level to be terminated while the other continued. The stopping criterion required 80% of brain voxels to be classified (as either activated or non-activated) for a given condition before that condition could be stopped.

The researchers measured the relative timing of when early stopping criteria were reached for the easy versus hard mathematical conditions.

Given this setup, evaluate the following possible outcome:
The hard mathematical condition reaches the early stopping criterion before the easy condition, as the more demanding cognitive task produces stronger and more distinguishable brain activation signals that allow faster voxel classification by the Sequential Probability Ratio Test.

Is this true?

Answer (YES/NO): NO